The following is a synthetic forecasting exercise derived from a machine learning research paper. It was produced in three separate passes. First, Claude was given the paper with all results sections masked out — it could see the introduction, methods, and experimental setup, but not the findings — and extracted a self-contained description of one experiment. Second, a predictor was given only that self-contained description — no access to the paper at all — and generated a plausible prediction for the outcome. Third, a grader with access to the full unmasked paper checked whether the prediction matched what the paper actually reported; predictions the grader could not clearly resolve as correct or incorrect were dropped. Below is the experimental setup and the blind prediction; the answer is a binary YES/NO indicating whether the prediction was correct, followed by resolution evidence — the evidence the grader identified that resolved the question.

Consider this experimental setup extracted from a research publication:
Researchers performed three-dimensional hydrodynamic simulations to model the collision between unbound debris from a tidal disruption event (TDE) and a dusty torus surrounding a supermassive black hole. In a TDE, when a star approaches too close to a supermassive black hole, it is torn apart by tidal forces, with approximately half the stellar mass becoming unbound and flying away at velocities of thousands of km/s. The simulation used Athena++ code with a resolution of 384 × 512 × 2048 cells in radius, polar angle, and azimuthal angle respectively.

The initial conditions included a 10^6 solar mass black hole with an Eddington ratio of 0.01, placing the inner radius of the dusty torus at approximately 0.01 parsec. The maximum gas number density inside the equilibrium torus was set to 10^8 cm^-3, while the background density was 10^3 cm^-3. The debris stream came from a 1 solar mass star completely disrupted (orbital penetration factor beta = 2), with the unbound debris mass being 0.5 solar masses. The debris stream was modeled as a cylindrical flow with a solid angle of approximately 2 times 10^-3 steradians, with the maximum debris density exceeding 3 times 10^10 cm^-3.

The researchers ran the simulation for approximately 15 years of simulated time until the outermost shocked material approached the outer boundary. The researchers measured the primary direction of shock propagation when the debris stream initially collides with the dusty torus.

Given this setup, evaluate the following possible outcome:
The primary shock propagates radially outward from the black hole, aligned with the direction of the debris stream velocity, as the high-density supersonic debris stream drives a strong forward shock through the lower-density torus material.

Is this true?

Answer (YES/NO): YES